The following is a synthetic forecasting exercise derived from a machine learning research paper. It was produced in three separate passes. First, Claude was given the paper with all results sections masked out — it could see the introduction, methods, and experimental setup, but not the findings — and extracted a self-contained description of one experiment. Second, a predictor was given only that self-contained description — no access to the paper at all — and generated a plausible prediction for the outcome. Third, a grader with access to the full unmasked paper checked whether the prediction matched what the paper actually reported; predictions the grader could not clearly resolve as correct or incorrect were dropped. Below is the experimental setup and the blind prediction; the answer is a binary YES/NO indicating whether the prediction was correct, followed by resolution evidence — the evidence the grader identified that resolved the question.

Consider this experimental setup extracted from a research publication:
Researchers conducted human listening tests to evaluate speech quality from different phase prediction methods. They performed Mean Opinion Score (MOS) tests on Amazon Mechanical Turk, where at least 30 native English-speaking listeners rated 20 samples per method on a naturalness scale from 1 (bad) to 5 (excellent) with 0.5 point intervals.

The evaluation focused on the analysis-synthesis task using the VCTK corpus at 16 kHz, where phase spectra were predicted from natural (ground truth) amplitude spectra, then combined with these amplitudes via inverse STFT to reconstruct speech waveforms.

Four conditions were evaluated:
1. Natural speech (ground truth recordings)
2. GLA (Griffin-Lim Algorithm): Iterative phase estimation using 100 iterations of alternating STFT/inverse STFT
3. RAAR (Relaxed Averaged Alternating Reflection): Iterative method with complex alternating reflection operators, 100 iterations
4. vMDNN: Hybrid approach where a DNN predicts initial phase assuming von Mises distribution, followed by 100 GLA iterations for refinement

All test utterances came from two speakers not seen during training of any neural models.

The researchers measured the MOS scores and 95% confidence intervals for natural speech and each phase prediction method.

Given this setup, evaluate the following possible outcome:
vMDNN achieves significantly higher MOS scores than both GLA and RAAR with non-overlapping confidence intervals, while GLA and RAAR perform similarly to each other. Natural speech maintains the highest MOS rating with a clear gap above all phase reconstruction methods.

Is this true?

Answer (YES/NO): NO